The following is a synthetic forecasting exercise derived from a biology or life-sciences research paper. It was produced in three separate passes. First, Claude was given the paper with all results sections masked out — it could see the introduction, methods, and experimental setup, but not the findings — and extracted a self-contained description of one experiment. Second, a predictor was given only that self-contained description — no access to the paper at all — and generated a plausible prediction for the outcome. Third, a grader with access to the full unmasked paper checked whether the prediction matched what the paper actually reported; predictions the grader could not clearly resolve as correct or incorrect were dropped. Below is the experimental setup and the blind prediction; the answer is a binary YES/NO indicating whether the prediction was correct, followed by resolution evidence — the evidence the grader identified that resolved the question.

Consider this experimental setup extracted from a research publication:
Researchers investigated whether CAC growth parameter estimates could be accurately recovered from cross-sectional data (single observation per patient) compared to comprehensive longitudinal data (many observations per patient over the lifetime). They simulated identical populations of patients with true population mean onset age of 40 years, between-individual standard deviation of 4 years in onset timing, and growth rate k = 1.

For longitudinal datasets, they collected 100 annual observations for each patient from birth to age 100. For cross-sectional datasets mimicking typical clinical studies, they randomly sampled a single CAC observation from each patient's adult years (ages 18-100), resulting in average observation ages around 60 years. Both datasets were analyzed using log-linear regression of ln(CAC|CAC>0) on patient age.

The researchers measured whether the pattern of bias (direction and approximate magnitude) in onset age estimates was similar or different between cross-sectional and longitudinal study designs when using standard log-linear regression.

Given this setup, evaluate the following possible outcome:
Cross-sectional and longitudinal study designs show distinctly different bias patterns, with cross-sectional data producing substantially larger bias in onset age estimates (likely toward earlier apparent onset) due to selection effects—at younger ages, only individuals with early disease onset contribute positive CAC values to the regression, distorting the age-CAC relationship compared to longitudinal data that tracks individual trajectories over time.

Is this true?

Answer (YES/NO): YES